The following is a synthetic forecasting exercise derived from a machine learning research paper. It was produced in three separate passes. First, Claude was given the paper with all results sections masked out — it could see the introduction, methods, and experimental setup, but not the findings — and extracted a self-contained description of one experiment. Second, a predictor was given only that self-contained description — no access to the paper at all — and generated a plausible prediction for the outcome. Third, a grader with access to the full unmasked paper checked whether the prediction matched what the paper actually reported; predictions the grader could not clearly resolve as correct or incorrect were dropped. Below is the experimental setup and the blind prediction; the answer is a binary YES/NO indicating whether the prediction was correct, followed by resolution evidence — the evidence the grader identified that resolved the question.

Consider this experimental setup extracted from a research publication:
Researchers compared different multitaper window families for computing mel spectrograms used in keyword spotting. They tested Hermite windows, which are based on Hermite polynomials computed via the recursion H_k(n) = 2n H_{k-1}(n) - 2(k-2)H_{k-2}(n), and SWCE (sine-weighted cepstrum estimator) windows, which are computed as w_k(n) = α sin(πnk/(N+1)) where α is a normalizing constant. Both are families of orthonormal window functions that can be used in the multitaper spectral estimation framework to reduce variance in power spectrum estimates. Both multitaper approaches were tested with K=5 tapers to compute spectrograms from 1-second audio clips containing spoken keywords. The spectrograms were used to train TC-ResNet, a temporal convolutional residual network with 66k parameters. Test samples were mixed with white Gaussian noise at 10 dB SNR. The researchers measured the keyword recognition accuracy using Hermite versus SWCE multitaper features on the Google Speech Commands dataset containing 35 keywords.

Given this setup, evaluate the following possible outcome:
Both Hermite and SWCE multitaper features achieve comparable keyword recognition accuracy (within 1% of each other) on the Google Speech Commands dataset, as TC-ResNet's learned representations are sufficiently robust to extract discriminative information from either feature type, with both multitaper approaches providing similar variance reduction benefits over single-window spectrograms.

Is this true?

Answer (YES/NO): NO